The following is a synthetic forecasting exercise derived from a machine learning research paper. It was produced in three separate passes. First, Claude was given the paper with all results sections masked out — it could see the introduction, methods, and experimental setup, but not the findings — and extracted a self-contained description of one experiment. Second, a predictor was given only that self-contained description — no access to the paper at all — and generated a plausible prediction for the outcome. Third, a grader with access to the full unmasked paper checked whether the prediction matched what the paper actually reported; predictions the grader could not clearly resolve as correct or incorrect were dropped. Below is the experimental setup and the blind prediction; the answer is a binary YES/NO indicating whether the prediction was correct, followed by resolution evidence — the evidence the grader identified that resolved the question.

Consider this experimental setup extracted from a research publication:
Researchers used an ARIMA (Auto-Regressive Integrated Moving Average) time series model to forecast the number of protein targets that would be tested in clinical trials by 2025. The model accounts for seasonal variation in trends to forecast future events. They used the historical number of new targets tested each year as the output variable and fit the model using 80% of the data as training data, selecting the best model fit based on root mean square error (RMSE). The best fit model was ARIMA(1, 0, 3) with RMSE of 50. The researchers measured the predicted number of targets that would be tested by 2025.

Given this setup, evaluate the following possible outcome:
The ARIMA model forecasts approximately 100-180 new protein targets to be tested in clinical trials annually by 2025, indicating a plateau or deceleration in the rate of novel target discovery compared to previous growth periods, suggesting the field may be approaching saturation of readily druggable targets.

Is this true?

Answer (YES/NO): NO